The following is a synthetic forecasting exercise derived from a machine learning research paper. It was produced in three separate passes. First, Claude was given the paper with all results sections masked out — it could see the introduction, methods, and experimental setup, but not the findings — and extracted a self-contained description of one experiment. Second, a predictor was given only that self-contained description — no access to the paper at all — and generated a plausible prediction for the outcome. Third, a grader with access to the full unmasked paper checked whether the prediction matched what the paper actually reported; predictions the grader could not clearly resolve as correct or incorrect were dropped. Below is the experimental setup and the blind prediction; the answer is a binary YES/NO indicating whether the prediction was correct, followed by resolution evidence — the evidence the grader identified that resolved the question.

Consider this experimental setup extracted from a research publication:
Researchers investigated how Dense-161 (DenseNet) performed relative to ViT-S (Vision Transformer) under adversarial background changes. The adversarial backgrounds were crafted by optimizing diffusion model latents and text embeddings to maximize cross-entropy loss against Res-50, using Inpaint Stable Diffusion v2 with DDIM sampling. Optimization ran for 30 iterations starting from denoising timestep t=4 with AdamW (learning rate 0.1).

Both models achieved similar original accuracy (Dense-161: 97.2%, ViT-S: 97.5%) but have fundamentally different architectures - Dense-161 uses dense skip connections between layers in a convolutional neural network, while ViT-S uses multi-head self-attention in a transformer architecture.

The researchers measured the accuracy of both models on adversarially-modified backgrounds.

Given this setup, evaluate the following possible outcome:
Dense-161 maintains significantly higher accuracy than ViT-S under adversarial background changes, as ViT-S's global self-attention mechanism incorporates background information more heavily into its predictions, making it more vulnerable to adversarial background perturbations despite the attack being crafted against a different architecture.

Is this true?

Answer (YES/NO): NO